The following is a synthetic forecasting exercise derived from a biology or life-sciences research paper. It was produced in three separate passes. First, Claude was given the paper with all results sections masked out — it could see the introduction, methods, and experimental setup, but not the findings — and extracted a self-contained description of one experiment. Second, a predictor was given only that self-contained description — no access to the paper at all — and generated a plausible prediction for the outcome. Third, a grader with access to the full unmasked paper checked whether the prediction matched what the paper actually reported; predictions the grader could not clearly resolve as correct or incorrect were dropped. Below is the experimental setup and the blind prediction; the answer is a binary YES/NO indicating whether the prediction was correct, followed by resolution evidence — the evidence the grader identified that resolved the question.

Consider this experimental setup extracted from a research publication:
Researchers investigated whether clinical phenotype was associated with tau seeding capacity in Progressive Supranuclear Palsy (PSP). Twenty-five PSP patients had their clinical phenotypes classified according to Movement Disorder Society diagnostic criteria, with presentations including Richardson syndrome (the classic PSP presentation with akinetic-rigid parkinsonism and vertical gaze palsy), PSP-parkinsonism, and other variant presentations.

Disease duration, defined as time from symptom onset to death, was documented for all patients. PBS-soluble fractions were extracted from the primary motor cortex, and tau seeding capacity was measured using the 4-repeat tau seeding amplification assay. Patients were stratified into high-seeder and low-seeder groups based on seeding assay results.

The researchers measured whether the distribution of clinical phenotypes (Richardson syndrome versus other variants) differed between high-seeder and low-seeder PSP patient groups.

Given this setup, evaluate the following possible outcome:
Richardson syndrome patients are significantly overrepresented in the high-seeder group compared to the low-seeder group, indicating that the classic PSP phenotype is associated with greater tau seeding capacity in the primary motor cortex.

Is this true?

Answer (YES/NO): NO